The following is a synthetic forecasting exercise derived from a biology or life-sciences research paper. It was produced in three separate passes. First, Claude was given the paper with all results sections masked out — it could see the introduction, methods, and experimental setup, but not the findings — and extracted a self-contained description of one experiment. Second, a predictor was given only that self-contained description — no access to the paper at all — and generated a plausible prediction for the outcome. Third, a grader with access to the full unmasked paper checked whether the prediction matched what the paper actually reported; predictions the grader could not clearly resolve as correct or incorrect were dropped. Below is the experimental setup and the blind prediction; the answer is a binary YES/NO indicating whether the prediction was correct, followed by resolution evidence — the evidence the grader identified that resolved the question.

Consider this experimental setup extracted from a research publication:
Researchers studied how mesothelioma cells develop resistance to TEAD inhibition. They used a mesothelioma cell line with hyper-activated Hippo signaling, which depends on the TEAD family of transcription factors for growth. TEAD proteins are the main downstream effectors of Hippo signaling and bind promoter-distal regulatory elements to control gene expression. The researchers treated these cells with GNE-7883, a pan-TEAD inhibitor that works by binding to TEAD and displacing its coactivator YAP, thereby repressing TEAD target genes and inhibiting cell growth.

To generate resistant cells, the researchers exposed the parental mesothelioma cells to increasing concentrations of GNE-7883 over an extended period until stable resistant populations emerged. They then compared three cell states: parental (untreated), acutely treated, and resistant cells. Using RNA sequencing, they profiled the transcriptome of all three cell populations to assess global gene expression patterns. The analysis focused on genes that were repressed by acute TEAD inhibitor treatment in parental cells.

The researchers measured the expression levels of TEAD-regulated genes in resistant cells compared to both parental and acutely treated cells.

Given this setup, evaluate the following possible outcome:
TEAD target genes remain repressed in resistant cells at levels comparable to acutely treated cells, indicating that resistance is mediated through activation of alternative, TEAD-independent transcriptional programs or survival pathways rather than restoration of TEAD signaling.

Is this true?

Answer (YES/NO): NO